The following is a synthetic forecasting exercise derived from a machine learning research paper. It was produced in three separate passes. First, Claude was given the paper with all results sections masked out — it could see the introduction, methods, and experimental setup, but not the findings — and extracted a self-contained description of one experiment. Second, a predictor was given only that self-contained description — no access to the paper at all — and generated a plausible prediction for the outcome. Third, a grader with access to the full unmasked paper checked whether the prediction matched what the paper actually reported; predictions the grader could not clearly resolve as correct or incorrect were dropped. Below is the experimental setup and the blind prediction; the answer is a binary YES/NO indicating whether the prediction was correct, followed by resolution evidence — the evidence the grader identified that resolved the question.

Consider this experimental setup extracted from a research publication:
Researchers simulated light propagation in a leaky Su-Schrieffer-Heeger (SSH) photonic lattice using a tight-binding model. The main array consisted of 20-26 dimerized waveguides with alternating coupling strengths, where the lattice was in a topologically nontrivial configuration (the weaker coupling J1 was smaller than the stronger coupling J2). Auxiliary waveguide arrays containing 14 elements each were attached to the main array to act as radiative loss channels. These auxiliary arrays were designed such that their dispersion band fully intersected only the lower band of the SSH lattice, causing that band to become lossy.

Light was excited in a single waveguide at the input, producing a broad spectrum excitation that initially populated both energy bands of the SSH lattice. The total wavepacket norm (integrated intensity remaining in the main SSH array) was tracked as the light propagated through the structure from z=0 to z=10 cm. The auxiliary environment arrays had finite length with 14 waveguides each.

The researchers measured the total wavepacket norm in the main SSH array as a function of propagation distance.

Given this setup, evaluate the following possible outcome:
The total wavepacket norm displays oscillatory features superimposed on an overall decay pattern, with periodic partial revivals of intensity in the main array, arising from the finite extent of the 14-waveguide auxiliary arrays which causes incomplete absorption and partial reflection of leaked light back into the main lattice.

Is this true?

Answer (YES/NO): NO